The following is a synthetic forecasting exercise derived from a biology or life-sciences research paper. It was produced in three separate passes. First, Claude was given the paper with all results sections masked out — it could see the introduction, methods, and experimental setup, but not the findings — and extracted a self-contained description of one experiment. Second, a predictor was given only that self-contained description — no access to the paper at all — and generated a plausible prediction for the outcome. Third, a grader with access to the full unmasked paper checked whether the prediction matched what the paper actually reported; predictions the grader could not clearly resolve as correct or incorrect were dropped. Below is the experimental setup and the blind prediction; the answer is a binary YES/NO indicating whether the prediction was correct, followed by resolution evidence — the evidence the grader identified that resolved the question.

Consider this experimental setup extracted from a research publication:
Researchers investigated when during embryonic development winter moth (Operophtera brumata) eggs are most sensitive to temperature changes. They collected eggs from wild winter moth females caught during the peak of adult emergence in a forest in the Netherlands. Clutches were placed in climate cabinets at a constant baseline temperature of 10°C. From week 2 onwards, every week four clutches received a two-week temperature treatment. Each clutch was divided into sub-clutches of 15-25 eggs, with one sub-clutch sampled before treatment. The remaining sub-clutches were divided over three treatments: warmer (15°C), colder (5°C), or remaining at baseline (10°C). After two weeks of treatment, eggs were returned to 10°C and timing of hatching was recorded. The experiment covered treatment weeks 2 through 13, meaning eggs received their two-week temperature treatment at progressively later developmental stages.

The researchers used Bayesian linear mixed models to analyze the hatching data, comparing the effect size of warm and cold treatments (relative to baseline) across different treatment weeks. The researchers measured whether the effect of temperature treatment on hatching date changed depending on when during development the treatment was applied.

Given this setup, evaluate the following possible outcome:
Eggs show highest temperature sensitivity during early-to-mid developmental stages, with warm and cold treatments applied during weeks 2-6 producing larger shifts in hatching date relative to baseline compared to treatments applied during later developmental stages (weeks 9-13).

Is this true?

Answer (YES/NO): NO